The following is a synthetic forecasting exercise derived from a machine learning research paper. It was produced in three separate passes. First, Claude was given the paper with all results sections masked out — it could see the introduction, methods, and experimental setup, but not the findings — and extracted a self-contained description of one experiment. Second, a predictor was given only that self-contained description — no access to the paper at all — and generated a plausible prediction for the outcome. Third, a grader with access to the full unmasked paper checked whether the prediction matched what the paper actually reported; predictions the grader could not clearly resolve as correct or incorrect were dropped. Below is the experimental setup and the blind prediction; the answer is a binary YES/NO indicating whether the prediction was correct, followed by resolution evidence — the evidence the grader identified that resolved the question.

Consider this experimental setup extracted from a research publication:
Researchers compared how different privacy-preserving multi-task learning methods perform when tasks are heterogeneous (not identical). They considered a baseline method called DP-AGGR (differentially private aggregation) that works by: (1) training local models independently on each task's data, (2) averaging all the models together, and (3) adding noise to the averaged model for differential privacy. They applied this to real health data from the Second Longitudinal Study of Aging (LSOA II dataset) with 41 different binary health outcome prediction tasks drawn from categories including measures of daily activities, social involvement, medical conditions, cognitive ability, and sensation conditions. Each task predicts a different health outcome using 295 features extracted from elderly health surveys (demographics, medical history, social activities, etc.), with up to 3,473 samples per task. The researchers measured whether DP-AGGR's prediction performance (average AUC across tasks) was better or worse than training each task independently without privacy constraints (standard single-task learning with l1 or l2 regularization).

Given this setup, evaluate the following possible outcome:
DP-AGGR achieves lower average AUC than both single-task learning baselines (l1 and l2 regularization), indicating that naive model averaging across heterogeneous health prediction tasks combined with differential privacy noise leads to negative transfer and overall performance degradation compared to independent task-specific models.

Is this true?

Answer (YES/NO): YES